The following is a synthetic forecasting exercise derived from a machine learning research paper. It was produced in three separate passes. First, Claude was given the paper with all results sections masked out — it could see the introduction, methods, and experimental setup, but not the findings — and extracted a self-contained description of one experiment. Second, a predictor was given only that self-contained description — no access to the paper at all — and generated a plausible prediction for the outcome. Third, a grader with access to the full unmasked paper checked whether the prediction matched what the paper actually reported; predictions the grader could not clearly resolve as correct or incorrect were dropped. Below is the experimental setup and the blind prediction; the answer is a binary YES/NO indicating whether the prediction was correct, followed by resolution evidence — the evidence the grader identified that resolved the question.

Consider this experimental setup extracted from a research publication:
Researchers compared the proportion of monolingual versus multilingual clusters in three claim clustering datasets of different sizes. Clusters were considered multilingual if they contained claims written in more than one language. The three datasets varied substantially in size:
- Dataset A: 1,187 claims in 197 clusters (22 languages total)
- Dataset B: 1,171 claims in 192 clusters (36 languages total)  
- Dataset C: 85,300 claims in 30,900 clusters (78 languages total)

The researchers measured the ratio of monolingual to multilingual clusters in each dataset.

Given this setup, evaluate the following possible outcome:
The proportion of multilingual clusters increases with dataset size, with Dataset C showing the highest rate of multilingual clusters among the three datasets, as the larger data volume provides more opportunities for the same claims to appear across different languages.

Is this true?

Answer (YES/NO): NO